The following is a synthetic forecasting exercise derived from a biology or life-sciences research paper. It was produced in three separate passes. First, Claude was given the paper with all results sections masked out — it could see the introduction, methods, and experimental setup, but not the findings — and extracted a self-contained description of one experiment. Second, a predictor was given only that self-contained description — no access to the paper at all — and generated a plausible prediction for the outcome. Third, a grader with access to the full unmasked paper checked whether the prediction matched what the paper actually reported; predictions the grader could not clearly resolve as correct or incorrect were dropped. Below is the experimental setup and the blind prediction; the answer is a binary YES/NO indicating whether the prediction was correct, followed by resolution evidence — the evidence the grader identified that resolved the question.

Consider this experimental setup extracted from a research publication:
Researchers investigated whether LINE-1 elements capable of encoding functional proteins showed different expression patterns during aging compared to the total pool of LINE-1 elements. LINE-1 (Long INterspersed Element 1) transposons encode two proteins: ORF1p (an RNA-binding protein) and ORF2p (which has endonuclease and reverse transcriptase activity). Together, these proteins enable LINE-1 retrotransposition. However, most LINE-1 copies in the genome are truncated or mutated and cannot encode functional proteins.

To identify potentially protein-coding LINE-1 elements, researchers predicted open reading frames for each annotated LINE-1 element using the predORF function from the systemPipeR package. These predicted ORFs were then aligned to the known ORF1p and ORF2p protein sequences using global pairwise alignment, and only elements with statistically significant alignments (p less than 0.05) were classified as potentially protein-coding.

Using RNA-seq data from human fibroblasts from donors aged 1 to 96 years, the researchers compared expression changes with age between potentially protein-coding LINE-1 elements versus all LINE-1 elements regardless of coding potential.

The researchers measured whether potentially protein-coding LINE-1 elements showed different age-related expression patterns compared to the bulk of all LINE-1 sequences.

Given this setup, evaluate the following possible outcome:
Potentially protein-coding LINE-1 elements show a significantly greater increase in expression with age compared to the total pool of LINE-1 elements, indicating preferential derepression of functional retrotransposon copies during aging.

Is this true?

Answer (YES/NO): NO